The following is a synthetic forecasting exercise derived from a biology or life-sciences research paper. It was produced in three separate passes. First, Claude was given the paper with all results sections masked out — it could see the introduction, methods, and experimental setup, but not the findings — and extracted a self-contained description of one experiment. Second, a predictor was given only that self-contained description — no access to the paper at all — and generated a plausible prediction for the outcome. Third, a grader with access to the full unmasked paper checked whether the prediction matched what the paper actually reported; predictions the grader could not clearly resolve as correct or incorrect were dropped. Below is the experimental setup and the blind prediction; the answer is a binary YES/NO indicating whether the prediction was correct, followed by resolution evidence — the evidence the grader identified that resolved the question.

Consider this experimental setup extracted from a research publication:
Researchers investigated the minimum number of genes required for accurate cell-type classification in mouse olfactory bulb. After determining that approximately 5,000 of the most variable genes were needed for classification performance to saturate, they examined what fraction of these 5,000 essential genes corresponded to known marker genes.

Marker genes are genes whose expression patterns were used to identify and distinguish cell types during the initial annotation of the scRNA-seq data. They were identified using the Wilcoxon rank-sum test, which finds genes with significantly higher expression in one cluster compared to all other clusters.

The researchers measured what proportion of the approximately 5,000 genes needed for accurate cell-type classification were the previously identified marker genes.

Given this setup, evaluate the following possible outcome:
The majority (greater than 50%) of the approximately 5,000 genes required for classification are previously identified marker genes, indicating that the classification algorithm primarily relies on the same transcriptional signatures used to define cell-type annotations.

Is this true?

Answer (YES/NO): NO